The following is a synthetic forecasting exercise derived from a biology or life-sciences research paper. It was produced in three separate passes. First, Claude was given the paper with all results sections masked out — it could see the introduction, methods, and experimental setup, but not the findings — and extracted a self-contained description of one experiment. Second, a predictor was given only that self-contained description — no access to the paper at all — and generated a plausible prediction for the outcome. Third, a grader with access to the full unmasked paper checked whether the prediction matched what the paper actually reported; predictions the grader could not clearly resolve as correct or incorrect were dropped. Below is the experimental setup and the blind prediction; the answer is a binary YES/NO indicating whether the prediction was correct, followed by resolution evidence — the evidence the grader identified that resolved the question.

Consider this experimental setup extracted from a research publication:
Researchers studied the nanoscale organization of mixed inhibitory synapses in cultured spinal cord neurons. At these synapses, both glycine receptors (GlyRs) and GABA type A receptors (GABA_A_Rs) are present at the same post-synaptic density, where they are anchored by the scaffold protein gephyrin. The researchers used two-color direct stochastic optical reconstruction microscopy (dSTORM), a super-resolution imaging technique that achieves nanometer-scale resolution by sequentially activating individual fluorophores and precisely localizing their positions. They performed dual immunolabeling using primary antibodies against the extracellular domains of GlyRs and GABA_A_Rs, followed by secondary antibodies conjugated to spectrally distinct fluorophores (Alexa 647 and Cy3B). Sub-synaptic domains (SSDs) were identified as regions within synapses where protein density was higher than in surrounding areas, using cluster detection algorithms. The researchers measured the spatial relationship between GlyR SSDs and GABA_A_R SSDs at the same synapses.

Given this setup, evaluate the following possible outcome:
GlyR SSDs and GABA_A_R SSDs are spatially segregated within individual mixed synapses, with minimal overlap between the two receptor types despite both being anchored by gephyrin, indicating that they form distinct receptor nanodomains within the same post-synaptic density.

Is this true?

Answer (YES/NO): YES